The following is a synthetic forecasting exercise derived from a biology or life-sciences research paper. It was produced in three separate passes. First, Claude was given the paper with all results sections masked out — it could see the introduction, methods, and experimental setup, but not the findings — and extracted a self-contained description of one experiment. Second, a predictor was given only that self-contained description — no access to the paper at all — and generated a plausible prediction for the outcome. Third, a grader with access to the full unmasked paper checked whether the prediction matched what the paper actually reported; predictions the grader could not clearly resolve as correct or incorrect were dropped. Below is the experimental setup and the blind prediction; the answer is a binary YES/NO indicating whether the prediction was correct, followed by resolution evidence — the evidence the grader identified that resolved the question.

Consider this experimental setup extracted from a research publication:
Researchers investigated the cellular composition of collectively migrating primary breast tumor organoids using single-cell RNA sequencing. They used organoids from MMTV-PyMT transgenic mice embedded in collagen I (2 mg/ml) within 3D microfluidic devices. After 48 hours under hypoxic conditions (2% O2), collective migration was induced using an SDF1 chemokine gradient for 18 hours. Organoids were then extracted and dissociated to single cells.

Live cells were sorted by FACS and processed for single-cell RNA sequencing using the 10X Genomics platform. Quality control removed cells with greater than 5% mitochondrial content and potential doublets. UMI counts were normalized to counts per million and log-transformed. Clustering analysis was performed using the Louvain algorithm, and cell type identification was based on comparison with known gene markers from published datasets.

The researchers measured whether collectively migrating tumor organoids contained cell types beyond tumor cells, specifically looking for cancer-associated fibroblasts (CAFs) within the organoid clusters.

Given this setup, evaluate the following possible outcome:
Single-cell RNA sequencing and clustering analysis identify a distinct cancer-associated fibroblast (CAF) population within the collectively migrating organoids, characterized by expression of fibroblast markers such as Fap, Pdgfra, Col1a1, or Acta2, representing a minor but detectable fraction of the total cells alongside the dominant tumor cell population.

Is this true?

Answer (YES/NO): YES